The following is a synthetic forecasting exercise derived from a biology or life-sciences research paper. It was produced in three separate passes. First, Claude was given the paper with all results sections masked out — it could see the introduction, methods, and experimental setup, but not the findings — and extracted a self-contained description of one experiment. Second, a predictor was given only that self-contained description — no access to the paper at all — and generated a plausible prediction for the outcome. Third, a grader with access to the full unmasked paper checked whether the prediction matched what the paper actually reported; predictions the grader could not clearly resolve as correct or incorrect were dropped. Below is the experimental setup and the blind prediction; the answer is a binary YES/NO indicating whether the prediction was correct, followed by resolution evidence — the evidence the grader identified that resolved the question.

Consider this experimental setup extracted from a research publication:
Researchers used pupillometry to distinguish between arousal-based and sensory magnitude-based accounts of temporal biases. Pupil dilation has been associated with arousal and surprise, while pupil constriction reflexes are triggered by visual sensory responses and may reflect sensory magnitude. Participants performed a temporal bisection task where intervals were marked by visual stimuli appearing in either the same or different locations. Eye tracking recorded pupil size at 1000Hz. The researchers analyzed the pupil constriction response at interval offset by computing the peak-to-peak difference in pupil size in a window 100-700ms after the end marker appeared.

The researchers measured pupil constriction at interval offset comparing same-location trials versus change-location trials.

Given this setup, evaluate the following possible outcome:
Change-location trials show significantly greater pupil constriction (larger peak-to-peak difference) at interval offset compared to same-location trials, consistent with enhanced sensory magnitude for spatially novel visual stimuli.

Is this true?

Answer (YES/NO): YES